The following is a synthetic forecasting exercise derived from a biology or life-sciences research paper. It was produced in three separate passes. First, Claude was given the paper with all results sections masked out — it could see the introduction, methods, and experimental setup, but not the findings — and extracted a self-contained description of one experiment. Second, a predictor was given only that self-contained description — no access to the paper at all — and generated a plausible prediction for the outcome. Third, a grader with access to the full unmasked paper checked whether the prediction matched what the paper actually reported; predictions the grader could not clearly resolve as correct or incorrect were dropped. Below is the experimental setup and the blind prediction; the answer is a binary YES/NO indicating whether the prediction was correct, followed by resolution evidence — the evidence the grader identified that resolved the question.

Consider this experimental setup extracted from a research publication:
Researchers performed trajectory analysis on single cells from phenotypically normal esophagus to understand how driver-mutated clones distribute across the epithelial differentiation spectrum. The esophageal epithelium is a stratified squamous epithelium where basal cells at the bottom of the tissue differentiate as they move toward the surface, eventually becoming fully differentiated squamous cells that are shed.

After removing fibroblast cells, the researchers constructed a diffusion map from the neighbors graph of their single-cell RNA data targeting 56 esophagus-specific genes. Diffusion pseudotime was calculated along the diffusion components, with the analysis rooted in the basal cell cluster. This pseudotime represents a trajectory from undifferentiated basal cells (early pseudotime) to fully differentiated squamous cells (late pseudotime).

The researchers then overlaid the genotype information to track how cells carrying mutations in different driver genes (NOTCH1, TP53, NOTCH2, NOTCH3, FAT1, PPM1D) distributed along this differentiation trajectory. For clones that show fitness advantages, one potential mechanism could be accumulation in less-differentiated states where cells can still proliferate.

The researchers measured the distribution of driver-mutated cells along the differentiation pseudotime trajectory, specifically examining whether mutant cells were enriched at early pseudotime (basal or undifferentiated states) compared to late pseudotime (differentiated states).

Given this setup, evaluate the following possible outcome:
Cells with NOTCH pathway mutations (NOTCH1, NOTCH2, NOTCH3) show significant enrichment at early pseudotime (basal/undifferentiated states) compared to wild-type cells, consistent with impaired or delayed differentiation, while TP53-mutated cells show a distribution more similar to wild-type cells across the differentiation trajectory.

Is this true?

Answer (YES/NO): NO